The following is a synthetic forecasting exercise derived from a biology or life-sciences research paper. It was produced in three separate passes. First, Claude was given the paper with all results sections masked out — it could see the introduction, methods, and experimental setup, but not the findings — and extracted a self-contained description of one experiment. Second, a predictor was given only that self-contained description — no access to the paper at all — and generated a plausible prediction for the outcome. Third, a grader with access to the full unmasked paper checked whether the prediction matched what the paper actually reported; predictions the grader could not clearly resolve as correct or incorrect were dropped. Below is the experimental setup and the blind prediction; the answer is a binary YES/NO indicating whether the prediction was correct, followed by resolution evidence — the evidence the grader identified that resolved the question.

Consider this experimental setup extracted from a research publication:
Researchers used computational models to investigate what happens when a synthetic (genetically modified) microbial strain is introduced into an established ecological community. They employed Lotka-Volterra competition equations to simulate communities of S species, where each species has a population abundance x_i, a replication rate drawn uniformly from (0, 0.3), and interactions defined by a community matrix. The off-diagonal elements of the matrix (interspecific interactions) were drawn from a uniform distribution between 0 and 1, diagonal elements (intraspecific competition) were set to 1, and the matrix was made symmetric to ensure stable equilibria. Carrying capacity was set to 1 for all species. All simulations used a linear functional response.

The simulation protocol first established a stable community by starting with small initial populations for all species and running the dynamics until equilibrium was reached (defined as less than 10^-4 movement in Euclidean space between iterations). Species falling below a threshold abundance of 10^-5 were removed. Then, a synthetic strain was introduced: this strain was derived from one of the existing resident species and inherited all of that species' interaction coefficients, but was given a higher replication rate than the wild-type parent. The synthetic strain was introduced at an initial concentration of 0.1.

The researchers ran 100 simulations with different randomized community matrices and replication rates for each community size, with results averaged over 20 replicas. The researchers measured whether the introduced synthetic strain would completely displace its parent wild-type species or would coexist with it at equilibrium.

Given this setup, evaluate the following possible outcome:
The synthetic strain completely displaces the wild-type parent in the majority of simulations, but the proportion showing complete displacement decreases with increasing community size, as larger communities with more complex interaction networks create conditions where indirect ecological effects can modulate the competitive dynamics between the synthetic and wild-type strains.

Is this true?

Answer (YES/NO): NO